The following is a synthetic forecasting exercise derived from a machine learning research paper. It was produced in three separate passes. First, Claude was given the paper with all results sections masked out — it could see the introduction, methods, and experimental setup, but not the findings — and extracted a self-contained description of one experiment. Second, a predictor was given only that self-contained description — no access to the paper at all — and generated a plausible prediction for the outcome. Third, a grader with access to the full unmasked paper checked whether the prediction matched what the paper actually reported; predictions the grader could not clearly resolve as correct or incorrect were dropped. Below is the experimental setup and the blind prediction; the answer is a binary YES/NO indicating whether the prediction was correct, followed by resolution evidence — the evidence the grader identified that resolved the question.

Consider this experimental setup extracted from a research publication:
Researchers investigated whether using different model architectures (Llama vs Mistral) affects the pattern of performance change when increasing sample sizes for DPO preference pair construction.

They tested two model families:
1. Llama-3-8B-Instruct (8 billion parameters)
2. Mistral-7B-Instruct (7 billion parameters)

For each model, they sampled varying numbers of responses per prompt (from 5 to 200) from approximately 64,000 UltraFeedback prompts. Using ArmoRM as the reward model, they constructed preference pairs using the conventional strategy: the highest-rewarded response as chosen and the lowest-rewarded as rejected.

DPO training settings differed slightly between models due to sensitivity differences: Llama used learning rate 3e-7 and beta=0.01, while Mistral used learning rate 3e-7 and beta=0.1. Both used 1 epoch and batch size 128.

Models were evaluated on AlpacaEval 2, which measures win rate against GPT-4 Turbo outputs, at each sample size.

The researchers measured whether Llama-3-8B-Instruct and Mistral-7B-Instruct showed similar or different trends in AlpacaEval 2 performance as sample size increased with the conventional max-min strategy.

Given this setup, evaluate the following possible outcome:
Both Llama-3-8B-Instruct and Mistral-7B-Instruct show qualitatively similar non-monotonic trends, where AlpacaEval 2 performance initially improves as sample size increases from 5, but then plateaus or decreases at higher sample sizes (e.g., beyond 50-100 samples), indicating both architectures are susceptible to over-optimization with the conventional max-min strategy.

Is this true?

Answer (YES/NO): NO